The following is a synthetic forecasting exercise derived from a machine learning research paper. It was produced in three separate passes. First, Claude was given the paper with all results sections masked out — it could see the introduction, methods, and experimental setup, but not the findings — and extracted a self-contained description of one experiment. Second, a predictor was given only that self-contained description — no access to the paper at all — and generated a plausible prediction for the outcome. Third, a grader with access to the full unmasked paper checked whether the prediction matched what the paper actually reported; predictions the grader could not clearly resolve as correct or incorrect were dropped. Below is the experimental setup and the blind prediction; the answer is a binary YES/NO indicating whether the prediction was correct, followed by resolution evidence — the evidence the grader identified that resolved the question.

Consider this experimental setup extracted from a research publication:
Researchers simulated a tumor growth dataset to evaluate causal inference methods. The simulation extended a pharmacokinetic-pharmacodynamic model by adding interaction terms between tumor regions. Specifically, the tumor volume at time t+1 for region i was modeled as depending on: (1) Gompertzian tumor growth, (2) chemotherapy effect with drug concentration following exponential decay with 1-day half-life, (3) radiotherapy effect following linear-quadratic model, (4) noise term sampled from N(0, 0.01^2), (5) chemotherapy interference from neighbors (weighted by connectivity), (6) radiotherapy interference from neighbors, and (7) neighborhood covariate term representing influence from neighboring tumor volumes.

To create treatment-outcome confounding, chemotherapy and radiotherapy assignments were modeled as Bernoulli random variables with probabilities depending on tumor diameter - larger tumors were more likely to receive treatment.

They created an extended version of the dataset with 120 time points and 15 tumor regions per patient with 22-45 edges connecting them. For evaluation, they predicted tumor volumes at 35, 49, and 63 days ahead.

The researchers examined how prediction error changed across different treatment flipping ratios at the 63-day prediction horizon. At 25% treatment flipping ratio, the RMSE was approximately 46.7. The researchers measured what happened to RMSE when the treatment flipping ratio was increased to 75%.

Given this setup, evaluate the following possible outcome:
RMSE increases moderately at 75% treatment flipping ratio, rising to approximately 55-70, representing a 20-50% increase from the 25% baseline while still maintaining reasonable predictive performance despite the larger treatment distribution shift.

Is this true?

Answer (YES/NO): NO